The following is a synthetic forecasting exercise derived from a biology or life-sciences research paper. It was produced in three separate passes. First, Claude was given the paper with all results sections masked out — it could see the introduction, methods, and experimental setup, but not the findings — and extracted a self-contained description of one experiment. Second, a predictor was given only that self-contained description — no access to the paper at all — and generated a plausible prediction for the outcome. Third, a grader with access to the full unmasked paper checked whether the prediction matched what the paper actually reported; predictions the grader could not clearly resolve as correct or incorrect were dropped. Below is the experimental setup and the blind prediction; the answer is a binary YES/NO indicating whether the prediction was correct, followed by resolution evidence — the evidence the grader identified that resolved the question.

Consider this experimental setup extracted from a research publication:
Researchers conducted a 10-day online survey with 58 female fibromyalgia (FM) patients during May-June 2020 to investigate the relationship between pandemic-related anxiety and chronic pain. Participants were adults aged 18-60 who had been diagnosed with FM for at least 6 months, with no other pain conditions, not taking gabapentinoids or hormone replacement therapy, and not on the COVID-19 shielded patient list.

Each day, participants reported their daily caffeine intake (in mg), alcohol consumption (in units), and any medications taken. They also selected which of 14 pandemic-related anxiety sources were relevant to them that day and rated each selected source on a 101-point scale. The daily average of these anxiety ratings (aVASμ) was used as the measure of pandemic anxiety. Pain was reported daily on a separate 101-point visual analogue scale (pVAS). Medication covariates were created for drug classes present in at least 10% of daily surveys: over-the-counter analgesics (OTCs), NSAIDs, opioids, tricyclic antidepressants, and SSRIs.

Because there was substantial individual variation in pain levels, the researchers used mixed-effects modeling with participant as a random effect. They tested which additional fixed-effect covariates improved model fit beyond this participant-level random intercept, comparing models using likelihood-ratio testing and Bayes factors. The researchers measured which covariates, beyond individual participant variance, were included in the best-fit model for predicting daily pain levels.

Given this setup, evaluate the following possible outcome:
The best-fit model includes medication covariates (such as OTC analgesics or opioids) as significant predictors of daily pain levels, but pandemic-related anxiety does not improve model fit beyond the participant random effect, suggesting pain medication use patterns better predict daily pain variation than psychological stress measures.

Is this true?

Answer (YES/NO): NO